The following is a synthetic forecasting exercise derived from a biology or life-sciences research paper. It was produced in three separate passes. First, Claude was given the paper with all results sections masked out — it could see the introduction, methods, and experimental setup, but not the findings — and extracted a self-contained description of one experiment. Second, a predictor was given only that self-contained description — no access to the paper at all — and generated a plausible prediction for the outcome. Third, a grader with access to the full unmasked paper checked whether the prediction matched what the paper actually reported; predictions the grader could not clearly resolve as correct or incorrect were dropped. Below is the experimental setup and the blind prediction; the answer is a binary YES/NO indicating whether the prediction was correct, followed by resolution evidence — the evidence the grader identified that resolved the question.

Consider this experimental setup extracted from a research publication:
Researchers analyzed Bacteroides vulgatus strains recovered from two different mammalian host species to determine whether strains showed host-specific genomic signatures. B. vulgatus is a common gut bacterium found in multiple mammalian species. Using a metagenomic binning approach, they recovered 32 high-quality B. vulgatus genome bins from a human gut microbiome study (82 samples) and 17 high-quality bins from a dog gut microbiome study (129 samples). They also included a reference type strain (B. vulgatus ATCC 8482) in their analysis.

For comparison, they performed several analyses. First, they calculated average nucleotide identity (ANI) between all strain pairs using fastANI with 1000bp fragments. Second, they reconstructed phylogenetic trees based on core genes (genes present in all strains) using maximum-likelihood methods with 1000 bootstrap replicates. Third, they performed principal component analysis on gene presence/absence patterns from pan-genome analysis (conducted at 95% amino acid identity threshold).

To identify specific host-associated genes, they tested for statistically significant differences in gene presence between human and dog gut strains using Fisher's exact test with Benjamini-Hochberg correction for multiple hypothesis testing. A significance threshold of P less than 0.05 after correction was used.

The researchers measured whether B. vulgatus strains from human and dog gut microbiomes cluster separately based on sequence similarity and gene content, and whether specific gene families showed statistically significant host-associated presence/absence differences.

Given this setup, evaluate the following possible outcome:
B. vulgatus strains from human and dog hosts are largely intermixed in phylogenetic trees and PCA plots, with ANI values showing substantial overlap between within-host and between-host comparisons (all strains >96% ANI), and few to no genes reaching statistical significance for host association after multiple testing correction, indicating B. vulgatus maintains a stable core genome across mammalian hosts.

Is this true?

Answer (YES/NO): NO